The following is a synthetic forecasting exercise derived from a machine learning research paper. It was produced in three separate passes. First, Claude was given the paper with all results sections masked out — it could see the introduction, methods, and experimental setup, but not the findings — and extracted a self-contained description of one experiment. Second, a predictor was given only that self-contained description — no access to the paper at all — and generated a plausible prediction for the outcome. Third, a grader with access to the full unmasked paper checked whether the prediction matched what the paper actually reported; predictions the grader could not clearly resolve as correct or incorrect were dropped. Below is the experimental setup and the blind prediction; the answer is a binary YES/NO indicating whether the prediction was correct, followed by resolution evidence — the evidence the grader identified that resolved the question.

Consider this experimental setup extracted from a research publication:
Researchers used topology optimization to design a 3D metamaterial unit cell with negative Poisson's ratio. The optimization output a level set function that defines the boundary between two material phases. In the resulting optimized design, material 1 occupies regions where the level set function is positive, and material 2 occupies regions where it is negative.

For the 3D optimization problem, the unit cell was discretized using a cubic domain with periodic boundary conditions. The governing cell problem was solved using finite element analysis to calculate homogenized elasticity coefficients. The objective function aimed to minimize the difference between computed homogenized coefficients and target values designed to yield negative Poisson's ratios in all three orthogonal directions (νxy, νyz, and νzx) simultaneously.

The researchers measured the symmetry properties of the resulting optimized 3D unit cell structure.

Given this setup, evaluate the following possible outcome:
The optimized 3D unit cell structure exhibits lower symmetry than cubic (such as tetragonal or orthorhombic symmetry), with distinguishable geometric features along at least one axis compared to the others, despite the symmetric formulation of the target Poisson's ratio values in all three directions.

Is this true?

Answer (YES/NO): YES